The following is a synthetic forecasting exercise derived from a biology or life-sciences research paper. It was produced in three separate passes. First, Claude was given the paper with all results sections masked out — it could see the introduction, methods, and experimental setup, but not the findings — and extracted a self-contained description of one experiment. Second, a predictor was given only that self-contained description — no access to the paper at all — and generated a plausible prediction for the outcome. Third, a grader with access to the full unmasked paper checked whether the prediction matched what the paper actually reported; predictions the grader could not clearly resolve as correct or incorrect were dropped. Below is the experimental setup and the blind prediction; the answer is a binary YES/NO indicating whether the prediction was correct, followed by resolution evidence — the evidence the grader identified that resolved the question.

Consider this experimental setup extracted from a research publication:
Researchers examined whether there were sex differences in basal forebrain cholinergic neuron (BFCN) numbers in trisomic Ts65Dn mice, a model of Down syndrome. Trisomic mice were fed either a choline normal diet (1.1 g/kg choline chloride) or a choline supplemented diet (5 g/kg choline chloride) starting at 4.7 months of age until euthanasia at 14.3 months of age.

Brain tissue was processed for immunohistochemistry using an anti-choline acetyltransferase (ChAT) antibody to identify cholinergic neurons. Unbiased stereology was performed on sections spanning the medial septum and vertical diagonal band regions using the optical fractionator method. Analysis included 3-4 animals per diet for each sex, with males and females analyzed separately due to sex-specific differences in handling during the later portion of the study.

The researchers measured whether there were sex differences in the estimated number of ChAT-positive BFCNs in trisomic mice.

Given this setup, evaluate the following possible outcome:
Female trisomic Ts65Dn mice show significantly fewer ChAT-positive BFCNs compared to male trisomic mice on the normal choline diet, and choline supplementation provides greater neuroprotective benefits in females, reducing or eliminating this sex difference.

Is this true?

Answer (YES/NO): NO